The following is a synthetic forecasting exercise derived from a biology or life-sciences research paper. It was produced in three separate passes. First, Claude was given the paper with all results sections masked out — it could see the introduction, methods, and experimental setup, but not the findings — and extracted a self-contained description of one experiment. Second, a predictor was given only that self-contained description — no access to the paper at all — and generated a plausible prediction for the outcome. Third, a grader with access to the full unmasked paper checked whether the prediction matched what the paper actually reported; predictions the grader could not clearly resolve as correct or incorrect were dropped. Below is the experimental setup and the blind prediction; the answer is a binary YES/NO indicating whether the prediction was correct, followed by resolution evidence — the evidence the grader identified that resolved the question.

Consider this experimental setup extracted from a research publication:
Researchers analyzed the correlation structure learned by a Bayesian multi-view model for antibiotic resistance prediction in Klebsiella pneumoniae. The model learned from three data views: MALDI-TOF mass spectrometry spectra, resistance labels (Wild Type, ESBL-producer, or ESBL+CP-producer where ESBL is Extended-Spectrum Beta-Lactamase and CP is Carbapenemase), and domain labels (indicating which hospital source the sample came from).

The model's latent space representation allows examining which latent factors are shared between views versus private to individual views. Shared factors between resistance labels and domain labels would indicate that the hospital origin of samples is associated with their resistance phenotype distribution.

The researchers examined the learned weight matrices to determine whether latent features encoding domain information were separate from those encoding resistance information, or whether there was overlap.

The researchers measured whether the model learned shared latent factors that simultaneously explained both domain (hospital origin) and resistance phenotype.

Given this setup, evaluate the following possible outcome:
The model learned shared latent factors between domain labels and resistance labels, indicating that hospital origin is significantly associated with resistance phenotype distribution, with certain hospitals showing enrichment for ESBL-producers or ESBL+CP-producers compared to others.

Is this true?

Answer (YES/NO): YES